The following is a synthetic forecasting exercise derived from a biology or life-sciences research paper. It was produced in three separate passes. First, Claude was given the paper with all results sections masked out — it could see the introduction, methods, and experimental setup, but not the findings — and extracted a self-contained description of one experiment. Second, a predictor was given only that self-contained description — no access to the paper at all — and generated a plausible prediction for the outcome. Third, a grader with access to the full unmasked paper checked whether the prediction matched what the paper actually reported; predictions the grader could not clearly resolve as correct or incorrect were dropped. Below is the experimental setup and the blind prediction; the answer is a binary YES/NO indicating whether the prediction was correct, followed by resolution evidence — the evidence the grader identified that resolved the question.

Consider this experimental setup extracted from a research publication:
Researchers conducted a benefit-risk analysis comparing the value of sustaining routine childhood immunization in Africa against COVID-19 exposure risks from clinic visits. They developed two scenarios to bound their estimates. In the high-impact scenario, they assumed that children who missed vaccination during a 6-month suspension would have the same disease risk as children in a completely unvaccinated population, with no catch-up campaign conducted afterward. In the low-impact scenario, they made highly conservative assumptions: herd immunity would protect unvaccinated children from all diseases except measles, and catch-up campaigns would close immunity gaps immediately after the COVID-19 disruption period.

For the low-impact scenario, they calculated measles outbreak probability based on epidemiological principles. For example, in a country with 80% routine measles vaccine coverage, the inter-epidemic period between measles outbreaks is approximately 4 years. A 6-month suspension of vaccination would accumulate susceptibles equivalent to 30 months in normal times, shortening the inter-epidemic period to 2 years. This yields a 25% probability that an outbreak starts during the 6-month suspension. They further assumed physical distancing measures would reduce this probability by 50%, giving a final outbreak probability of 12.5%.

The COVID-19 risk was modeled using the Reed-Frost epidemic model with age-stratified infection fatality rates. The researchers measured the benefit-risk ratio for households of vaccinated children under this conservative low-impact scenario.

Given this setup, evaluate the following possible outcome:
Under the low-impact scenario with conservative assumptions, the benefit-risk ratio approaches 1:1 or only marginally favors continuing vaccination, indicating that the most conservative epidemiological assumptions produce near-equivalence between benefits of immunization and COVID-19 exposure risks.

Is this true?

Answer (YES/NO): NO